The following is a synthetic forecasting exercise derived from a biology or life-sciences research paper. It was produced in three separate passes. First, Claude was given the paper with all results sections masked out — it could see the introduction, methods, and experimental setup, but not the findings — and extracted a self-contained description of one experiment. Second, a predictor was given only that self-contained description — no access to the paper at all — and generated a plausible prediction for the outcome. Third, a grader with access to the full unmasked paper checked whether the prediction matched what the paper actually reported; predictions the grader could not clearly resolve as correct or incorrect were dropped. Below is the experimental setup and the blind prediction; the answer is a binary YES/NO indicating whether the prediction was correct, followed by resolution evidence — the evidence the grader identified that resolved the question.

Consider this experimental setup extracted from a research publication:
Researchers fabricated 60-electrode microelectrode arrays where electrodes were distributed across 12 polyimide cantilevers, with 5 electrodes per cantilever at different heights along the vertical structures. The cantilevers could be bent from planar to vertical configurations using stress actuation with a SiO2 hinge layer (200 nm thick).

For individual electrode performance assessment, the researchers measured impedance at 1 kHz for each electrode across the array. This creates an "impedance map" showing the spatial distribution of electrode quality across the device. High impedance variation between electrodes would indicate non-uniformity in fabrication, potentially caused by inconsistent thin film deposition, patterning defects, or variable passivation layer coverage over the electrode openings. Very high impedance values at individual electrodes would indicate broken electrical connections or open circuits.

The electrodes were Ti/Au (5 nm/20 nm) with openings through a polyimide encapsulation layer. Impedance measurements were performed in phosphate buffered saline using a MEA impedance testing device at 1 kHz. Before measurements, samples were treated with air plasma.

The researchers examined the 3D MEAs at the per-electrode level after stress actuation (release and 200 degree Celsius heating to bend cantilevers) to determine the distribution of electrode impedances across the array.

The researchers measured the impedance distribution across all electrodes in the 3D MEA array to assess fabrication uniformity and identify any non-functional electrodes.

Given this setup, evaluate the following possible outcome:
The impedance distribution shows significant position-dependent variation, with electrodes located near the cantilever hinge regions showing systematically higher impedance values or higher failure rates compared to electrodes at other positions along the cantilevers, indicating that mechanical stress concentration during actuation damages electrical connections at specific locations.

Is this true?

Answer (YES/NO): NO